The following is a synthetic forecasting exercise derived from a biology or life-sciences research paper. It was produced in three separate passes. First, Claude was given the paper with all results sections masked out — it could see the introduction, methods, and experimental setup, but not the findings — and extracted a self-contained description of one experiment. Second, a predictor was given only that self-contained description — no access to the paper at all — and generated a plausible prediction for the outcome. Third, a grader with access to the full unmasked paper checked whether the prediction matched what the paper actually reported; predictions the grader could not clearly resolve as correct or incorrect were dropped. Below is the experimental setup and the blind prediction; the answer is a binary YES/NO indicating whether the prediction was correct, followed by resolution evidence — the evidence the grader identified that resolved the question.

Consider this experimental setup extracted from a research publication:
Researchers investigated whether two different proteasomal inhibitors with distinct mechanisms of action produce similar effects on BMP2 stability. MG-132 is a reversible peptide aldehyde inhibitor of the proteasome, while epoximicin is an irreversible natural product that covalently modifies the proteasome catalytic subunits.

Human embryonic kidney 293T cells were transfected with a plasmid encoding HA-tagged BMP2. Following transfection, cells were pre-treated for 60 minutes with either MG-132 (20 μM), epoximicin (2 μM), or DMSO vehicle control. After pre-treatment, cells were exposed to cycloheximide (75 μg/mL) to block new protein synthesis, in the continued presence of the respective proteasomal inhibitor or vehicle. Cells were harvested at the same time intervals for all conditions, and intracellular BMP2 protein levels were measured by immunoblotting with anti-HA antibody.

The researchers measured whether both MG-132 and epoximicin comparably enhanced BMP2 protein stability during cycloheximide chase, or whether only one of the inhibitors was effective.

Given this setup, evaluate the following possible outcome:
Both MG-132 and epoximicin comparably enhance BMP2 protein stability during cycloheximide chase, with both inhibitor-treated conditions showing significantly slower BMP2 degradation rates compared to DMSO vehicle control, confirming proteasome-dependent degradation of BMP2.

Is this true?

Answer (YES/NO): YES